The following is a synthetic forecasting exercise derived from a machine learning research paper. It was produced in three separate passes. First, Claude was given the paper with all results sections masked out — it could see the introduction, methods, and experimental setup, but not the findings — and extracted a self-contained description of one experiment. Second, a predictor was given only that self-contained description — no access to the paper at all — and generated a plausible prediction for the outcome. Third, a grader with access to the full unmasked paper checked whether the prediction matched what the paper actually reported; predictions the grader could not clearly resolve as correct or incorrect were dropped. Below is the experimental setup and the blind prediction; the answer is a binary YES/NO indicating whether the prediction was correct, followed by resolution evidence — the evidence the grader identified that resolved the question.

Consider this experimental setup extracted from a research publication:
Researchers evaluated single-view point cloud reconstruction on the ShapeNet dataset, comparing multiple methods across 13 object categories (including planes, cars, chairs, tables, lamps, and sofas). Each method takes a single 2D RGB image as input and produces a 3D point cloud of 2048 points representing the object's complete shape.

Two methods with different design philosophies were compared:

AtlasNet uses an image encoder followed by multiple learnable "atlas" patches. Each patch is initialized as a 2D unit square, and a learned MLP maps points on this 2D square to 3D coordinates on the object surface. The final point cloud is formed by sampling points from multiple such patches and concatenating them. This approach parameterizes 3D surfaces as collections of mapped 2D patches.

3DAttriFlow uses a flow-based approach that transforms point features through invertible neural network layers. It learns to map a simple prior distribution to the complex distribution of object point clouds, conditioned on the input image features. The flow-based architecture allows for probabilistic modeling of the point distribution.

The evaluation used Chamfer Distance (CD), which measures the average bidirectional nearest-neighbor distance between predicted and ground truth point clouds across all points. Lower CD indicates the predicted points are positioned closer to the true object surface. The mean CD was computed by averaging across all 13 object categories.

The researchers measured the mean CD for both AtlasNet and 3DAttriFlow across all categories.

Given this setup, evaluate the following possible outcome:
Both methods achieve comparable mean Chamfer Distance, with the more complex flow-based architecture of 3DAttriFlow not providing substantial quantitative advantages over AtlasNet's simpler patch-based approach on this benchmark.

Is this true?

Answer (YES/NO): NO